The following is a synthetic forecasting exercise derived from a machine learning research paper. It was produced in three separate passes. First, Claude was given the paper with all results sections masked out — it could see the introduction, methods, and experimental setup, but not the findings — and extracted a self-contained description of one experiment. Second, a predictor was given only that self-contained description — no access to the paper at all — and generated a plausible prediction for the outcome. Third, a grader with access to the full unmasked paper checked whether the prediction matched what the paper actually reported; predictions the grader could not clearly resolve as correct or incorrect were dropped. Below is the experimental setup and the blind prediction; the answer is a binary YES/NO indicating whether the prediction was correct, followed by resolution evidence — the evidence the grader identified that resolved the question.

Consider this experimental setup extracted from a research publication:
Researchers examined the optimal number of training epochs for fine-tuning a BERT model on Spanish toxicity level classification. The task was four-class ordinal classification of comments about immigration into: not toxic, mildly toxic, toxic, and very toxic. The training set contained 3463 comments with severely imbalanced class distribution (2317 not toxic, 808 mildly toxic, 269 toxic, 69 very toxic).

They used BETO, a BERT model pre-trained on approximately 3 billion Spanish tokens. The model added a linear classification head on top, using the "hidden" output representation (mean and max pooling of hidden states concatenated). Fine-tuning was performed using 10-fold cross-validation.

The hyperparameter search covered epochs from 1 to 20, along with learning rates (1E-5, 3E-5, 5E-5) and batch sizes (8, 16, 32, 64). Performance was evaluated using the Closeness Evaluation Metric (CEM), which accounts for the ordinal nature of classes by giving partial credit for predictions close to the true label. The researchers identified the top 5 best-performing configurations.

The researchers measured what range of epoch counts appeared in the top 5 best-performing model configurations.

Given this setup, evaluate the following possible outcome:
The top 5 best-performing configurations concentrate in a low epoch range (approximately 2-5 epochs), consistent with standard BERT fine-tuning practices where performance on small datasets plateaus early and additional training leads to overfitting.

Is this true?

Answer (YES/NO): NO